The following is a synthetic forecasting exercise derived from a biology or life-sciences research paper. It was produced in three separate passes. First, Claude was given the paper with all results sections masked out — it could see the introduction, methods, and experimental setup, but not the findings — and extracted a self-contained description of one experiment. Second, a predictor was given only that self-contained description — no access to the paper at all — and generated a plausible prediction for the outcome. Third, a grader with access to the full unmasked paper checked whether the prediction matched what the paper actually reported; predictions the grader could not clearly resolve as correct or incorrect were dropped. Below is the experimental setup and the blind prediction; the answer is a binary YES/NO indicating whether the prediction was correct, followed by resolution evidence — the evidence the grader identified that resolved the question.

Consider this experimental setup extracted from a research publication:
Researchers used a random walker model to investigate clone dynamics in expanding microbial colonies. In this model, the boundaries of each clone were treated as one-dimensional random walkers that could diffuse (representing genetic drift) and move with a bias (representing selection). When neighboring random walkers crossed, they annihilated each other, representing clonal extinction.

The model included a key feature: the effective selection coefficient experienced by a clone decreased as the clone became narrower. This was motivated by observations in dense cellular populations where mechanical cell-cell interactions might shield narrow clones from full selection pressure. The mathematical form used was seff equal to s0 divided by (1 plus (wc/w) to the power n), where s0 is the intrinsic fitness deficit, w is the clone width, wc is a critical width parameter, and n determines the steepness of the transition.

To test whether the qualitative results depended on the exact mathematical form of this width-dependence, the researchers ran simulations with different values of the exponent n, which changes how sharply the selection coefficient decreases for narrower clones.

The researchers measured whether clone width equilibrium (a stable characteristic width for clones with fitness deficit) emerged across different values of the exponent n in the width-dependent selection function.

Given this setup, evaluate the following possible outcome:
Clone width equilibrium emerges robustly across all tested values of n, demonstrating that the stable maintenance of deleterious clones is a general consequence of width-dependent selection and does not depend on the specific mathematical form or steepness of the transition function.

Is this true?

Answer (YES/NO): YES